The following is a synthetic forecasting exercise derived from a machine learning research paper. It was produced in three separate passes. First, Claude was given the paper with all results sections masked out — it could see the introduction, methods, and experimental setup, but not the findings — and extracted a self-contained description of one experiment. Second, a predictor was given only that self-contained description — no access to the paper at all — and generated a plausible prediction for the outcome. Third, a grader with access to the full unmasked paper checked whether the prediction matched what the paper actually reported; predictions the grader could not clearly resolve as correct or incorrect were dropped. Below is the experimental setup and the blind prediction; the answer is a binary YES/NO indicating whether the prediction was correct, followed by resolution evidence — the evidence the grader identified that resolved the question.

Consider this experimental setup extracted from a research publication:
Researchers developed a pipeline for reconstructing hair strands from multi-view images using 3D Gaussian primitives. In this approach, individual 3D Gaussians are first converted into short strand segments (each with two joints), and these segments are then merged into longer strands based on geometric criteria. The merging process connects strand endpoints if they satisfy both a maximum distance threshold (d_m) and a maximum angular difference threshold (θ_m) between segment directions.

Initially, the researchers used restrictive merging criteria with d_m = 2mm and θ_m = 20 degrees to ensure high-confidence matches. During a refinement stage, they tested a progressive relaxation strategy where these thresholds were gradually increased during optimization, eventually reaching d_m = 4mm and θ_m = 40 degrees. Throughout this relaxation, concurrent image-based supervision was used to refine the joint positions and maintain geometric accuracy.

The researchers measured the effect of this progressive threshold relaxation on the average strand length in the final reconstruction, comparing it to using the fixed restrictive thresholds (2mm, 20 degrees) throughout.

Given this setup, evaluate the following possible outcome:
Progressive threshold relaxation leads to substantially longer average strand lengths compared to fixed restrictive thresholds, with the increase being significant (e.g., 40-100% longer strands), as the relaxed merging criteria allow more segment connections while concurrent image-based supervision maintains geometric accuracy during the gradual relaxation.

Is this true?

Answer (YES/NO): YES